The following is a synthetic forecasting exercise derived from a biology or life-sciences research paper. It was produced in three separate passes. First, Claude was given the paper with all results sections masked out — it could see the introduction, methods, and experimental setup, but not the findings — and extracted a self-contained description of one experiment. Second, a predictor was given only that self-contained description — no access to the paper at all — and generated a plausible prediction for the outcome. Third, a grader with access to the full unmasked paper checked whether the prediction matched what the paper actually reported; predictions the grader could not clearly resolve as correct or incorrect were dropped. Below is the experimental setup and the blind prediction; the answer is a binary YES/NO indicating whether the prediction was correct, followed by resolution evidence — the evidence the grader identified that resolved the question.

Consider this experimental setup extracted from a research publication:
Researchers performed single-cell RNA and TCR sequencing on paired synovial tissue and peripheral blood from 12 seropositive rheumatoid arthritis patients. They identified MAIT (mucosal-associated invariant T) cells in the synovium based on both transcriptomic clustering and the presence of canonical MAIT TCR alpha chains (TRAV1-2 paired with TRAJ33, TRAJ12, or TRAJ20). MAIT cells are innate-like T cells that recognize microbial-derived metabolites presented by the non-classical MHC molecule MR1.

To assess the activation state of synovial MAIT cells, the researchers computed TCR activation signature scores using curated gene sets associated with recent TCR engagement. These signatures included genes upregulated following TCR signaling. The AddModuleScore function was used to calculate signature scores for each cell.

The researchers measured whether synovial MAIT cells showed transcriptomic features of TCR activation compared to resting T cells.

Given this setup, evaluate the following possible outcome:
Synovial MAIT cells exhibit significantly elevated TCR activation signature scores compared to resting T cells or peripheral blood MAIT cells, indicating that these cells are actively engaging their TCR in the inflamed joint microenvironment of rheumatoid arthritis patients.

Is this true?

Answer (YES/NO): YES